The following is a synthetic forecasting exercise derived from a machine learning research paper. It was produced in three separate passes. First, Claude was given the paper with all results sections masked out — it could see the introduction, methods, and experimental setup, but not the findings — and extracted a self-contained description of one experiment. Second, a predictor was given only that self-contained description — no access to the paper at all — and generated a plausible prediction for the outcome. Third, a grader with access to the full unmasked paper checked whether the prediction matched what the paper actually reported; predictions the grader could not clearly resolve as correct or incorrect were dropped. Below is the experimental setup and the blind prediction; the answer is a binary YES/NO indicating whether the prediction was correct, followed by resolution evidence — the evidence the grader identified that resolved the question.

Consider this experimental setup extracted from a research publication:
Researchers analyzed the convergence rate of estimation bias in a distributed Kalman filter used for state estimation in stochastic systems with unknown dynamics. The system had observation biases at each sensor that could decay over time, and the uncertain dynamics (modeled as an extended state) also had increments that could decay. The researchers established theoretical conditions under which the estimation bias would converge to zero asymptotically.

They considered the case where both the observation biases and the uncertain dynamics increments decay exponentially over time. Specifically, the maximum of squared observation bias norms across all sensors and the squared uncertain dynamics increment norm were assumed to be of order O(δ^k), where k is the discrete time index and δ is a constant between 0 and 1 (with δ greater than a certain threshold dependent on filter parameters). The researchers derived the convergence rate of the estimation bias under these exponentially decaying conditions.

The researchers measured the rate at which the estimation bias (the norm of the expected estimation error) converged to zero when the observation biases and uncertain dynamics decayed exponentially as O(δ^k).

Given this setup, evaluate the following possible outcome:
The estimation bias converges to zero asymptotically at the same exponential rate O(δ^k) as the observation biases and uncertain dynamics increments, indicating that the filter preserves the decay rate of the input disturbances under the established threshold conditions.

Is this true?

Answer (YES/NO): NO